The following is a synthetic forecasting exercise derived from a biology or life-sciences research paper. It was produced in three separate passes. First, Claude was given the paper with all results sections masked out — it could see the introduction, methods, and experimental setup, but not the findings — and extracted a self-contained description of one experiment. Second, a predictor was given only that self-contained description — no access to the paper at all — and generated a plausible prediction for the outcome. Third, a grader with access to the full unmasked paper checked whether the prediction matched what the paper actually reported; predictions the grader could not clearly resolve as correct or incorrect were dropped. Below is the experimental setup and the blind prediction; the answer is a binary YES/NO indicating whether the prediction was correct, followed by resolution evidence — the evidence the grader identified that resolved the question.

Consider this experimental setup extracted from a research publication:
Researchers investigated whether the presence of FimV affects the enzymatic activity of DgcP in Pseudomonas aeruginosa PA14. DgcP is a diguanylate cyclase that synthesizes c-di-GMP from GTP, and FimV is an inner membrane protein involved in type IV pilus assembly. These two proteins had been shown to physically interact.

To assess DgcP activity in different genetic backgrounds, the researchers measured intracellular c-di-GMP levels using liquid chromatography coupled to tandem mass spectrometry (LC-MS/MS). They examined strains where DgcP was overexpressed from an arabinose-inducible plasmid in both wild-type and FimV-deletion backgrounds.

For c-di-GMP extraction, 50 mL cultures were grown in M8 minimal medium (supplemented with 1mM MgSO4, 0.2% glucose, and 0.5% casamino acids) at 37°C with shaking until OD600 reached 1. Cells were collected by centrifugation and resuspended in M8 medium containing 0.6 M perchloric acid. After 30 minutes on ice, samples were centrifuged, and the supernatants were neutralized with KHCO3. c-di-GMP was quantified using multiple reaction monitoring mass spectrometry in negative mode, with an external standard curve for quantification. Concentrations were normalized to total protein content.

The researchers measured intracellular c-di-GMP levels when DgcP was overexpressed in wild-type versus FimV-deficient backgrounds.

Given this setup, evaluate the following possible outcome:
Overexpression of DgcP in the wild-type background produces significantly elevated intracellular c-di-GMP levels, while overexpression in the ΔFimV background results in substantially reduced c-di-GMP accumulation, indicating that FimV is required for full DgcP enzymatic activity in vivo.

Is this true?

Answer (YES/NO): YES